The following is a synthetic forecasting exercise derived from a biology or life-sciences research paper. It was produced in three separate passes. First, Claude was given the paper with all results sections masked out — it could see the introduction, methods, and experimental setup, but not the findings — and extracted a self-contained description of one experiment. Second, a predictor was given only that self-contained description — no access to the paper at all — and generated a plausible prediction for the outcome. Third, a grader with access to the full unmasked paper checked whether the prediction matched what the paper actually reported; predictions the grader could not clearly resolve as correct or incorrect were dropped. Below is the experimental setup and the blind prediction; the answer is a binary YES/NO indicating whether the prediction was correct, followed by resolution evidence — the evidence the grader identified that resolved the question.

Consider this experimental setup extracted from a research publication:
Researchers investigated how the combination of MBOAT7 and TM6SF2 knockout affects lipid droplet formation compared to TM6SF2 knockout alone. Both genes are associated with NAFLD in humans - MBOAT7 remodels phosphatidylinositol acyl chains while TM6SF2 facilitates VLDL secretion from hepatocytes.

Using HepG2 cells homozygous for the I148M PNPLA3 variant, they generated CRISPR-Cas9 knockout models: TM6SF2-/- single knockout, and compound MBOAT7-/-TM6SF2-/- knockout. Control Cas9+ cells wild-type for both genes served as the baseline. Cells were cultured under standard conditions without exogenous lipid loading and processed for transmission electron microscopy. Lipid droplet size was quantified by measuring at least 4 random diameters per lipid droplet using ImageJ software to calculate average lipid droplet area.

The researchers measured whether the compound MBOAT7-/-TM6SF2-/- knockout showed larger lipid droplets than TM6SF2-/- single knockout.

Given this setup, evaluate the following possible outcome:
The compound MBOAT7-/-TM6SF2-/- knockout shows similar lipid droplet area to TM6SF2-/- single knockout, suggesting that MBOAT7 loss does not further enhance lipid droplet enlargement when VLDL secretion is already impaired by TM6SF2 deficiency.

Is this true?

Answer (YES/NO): NO